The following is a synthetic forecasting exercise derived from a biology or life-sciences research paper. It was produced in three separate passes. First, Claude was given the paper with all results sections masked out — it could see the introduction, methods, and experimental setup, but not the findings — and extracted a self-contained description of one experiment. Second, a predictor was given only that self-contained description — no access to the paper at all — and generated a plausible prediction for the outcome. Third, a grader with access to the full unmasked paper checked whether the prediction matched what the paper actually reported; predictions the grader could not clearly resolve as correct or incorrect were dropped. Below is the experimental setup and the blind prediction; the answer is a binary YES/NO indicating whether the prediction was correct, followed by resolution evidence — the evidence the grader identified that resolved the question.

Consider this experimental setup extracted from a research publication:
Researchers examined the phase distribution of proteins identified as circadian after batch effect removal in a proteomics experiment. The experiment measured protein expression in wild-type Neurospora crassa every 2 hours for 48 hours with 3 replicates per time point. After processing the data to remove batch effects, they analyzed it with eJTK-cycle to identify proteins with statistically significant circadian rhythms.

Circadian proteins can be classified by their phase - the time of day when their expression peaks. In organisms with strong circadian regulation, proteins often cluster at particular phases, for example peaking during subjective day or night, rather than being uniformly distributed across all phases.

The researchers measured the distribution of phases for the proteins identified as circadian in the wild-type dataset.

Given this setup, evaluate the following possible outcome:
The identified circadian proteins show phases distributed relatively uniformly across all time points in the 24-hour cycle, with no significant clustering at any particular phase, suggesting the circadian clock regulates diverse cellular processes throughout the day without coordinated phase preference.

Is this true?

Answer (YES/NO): NO